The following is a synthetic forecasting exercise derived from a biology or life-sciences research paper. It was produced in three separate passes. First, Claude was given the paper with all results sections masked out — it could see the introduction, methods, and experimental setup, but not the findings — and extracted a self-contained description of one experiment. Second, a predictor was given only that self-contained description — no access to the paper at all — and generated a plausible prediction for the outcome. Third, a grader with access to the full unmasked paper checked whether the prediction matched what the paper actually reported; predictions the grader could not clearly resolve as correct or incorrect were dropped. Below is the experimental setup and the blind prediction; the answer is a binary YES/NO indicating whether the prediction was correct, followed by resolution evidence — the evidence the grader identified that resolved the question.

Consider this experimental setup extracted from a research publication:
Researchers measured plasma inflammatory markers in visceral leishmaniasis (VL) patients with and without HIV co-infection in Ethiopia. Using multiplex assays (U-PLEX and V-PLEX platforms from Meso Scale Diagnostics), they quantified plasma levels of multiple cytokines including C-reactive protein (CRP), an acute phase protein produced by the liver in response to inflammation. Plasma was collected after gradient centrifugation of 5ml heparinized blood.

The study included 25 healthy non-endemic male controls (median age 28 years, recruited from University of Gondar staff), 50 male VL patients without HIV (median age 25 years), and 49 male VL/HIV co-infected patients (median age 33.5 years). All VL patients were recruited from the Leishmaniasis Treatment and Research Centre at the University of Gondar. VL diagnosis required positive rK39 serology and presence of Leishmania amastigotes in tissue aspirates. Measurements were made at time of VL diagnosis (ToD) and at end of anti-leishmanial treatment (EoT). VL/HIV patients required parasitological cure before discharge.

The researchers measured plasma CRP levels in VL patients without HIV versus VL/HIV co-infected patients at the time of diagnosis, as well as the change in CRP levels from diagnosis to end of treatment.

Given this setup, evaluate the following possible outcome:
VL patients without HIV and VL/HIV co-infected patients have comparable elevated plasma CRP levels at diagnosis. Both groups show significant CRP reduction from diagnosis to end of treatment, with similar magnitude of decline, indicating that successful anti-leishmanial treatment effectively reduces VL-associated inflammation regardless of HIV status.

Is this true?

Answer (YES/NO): NO